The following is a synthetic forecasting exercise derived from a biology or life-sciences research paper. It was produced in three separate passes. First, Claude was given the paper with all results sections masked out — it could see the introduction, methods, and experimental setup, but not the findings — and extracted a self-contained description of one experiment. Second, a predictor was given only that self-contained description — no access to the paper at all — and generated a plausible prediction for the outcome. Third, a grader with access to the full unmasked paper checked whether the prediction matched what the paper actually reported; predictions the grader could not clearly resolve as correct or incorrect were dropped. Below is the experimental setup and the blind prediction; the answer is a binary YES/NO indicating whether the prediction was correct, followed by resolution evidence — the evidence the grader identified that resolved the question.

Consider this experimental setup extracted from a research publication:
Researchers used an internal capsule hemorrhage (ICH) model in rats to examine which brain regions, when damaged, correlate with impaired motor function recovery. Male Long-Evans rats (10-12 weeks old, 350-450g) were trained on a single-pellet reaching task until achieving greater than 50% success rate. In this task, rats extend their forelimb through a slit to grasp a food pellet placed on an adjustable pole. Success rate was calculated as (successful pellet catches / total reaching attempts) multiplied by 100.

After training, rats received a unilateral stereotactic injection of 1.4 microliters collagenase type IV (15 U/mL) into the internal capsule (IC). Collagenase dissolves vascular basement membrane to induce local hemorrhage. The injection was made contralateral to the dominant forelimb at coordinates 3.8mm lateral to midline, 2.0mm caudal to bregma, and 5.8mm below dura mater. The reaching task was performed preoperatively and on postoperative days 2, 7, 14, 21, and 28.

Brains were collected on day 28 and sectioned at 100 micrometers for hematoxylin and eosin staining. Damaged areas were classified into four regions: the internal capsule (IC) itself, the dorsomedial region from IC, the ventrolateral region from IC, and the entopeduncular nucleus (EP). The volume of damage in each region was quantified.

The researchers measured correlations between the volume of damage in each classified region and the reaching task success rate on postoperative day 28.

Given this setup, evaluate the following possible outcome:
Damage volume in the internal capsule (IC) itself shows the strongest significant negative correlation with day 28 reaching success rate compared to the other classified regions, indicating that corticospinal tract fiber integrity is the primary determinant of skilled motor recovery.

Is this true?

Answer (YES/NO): NO